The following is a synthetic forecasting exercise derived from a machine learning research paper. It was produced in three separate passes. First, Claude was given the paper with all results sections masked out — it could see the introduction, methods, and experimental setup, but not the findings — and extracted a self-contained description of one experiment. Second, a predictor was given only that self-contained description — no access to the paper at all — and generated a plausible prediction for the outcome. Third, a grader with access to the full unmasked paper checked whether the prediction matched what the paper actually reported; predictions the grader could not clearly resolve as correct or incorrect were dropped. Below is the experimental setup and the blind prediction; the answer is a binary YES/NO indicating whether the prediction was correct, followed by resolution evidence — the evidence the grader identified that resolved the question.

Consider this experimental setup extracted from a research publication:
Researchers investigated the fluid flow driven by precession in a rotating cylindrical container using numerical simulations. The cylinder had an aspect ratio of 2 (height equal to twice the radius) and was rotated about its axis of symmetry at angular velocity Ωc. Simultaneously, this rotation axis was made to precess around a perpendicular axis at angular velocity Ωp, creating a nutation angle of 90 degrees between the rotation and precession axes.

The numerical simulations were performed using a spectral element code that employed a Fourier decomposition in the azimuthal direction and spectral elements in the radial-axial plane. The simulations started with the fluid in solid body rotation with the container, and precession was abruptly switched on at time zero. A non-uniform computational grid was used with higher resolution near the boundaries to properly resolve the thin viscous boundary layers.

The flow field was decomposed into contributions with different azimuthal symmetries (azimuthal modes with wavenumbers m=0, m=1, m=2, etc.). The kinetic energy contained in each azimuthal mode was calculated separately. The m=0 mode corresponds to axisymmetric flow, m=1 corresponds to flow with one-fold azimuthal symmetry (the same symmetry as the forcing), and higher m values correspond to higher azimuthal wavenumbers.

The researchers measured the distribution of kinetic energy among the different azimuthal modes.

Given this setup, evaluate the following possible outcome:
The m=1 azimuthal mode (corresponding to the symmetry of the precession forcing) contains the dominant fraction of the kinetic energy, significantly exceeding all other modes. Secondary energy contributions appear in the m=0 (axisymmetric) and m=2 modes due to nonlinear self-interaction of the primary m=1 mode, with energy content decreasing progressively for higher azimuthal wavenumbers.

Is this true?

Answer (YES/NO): NO